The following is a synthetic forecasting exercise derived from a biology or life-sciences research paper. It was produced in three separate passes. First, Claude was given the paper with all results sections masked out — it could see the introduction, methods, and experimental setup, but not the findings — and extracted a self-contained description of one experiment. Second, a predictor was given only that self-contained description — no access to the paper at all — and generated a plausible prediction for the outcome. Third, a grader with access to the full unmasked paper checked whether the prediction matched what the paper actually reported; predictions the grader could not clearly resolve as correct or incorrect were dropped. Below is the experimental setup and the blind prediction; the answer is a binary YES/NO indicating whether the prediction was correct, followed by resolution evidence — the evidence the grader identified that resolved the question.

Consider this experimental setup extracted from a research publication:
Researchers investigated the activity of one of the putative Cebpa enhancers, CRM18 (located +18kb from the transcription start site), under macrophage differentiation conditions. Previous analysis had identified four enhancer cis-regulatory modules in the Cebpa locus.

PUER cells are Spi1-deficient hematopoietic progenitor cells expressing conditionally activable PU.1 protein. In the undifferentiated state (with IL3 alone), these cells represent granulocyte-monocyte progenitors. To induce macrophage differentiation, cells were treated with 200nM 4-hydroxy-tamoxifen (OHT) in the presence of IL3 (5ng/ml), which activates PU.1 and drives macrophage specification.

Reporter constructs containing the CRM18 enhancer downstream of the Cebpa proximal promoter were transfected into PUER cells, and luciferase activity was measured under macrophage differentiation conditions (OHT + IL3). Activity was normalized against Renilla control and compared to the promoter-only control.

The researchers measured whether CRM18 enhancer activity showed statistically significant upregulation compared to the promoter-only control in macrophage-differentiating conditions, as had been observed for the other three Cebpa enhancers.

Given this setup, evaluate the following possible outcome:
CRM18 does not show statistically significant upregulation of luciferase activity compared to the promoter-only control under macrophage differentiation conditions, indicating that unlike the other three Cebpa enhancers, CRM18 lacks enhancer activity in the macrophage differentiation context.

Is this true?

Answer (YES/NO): YES